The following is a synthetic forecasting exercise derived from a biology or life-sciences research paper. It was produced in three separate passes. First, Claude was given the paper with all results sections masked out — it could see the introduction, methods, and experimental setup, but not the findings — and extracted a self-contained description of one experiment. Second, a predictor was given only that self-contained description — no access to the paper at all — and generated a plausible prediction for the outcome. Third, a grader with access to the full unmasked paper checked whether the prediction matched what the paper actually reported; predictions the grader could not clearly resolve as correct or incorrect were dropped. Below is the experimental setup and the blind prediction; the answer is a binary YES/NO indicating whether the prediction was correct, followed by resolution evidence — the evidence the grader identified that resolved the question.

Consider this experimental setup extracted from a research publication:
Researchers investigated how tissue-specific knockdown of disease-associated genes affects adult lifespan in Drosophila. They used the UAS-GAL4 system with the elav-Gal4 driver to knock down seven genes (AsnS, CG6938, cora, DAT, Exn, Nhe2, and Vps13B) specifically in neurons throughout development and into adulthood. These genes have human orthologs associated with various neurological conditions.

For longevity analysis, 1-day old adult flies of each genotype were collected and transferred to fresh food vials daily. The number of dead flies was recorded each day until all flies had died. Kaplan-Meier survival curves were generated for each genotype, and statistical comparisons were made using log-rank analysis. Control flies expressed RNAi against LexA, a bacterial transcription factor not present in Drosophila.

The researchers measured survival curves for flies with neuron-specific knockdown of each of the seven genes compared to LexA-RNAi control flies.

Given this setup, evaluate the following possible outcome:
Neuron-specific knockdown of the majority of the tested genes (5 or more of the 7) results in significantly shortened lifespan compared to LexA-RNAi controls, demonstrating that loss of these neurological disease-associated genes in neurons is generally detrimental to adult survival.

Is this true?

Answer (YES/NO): YES